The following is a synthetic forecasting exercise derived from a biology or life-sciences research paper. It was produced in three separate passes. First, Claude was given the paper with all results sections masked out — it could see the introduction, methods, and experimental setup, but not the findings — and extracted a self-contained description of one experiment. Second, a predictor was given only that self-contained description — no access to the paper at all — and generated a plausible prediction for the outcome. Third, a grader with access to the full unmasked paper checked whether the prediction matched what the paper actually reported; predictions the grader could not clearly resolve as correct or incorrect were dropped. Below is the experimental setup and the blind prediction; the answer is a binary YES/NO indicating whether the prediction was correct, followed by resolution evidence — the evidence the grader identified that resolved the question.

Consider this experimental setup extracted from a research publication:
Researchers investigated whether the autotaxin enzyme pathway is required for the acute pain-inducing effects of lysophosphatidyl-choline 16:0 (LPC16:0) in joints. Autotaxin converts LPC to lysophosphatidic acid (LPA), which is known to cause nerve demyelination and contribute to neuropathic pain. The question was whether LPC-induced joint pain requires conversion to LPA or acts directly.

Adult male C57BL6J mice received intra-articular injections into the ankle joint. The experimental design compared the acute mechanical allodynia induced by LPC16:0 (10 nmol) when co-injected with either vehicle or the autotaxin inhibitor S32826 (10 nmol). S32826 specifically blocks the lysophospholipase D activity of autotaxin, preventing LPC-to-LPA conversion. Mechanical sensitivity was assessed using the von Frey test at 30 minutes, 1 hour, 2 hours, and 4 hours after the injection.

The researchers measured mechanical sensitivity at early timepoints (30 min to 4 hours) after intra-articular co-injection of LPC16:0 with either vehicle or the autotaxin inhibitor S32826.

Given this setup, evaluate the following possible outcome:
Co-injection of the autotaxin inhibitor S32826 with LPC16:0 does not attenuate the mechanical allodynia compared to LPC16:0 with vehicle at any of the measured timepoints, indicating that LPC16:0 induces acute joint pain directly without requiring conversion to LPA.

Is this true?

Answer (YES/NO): YES